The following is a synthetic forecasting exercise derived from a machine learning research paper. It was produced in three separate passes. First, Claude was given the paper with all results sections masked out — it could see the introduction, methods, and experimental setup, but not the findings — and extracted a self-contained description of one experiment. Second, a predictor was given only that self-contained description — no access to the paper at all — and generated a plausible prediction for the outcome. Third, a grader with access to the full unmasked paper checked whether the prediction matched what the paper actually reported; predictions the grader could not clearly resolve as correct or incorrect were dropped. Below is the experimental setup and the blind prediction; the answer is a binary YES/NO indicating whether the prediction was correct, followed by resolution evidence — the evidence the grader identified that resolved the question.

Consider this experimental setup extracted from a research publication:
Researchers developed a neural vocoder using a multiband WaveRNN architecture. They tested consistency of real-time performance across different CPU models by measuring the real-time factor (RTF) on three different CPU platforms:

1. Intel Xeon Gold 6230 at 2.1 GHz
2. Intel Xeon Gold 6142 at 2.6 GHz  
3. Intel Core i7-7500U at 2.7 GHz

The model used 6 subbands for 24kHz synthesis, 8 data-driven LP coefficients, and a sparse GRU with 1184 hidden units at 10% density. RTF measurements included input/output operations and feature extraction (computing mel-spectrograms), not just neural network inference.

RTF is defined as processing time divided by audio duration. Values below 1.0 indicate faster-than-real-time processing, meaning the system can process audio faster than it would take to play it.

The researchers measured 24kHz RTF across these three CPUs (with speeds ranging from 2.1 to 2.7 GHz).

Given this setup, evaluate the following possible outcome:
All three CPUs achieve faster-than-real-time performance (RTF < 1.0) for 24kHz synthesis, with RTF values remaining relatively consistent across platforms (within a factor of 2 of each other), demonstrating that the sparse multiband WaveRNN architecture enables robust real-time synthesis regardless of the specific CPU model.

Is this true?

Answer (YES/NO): YES